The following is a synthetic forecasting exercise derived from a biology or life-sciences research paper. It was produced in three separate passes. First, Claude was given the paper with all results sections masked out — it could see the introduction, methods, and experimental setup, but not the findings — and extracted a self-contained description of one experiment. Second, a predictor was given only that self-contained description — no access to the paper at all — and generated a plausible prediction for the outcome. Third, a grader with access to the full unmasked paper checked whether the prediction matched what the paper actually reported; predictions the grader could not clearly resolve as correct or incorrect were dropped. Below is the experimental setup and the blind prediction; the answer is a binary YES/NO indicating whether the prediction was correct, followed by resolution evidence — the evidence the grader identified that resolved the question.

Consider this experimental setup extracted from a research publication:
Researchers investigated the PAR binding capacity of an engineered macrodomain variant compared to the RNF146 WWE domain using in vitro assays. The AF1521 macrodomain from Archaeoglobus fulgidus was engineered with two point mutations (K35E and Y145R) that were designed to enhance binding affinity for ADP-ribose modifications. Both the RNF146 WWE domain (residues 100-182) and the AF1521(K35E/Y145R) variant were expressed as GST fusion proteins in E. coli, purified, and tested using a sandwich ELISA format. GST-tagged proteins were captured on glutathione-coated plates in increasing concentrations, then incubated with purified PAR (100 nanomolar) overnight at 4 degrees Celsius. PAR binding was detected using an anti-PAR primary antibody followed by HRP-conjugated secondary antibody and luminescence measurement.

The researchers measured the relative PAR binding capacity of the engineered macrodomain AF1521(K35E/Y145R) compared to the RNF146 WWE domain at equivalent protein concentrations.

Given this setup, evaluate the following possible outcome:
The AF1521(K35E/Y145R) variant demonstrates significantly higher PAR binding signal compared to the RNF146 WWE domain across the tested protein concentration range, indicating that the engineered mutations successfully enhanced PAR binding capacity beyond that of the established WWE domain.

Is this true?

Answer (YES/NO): NO